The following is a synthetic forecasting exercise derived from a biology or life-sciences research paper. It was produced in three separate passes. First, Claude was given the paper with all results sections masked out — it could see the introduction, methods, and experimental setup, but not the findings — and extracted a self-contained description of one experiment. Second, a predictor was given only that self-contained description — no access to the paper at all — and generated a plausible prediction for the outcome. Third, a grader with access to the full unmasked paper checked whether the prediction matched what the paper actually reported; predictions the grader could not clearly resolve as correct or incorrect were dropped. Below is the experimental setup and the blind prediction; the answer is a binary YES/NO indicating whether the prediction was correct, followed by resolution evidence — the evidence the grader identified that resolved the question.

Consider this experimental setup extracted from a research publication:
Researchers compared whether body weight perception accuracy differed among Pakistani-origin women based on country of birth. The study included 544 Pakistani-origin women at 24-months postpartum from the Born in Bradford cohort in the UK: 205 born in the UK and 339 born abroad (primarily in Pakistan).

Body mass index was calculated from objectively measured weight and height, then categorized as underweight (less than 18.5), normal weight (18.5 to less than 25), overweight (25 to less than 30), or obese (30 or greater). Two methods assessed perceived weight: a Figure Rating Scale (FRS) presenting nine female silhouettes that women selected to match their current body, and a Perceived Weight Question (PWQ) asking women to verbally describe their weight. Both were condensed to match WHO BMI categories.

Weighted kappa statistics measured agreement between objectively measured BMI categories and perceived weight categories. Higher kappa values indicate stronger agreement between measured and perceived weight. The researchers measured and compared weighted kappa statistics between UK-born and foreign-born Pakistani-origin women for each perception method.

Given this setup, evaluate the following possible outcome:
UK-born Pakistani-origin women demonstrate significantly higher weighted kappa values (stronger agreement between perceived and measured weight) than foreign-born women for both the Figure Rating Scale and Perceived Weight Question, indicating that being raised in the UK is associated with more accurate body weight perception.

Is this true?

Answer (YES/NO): NO